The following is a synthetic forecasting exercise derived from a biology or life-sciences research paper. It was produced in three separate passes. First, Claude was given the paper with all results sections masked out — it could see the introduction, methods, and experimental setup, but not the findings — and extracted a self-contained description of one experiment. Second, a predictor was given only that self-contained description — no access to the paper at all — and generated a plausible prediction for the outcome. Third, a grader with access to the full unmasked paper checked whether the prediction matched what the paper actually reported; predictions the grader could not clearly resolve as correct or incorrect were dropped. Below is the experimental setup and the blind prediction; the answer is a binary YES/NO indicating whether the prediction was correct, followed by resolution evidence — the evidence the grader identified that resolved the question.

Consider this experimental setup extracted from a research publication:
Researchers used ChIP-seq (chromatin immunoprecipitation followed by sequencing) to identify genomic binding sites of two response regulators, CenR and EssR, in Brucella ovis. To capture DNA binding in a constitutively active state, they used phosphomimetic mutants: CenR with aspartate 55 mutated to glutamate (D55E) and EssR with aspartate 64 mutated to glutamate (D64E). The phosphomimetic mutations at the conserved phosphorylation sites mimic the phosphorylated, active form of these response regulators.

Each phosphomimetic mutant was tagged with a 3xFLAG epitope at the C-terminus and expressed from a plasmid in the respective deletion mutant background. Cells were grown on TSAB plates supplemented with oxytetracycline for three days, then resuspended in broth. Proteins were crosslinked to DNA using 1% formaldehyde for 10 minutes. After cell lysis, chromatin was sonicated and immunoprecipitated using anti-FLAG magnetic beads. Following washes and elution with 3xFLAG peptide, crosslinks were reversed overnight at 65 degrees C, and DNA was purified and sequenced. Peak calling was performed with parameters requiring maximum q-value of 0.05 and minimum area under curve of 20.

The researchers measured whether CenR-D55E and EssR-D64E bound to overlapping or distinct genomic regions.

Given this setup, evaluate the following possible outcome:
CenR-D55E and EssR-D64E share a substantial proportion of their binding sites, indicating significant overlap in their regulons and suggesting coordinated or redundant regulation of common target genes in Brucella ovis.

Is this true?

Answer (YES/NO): YES